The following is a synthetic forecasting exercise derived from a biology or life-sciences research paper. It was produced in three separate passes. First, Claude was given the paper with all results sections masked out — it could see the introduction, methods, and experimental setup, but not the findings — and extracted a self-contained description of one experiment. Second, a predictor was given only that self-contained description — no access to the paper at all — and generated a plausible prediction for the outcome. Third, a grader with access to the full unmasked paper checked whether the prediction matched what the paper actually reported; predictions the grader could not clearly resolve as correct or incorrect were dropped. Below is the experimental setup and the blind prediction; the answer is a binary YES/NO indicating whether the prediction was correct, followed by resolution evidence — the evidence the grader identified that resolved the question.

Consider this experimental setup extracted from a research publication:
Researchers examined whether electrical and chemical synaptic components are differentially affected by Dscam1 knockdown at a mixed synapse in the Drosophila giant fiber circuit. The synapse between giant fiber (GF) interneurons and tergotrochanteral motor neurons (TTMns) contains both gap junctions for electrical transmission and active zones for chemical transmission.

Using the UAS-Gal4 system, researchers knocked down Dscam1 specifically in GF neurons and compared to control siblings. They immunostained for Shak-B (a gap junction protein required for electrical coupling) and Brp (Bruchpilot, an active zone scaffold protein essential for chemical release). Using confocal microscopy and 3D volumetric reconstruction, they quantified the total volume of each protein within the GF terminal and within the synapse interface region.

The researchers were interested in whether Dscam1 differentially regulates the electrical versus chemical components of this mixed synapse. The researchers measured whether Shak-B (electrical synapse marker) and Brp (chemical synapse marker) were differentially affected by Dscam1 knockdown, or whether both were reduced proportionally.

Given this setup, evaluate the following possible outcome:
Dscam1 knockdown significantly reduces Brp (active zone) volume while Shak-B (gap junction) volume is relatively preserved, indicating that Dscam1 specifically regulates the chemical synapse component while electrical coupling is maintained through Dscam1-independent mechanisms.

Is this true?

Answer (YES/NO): NO